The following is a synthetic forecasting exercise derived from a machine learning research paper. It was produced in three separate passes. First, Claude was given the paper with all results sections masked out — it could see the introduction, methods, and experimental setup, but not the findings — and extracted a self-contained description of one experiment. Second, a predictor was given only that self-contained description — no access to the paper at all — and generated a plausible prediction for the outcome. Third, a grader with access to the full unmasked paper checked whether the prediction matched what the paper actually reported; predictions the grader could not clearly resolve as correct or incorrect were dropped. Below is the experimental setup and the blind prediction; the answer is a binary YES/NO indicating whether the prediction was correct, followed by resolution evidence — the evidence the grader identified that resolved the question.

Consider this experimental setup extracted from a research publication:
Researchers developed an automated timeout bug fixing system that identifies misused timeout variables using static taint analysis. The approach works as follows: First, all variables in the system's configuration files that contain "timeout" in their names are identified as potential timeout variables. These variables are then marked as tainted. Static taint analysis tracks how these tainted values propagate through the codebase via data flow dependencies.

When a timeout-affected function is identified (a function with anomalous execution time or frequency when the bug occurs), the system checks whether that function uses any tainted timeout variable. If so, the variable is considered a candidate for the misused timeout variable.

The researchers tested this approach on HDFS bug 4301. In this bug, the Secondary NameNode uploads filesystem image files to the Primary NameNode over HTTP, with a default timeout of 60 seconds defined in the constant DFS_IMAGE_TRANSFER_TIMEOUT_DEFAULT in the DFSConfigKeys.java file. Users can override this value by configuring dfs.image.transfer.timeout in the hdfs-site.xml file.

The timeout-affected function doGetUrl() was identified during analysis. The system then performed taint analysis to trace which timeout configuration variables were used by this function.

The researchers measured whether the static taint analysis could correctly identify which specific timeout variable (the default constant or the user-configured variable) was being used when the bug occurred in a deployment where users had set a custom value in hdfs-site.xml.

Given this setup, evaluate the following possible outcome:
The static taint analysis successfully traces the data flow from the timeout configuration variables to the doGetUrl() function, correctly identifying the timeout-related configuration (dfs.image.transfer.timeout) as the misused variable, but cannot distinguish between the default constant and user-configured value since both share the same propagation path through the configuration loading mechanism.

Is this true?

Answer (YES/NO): NO